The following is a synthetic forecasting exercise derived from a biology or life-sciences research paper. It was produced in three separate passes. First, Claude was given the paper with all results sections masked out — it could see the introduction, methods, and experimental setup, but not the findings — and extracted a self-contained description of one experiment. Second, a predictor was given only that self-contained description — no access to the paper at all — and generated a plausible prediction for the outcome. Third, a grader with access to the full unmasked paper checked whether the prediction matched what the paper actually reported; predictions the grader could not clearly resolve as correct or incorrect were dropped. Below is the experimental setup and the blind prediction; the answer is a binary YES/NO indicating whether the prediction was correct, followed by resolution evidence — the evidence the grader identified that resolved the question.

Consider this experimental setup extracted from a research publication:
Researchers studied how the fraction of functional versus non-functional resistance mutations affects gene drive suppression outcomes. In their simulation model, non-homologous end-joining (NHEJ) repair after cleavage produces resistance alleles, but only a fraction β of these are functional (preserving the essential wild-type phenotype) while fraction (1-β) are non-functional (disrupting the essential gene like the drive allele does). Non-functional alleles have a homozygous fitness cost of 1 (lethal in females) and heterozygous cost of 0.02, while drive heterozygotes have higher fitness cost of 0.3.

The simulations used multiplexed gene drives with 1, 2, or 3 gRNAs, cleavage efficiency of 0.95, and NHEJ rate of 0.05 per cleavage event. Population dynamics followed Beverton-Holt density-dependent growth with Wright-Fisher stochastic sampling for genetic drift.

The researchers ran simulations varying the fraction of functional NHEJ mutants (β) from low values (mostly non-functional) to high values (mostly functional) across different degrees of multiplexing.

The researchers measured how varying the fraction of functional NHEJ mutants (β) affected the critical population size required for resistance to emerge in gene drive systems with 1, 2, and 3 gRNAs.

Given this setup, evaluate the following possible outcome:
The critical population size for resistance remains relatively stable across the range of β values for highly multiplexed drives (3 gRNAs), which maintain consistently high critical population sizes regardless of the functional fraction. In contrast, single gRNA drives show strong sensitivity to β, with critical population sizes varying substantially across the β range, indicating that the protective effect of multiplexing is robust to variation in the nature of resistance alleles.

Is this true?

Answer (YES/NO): NO